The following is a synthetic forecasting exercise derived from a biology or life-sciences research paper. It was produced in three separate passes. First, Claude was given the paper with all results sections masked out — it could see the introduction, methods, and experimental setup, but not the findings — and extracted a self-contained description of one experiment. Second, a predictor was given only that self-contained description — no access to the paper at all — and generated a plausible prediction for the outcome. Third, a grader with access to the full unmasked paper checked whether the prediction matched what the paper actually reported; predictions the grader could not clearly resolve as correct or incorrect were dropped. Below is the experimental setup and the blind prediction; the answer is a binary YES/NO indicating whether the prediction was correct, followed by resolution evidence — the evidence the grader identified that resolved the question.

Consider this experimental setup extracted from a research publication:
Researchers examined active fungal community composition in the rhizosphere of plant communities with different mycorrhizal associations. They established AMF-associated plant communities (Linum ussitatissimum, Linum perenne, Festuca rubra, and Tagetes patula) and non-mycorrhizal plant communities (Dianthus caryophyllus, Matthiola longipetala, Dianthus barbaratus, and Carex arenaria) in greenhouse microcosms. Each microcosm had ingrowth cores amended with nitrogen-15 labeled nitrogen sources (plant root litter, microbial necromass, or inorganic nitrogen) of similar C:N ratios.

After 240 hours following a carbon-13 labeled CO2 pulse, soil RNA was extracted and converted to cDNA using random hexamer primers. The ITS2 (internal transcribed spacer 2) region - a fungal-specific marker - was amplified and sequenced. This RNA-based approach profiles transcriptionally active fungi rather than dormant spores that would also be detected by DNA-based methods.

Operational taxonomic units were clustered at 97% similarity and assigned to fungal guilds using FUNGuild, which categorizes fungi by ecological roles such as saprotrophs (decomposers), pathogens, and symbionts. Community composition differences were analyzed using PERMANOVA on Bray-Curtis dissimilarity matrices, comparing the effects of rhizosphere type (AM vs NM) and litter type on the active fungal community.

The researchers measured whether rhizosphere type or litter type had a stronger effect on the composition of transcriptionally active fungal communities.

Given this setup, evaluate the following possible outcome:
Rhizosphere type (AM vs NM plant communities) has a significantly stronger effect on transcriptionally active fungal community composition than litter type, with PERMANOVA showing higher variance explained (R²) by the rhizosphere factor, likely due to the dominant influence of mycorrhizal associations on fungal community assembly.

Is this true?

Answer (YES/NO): YES